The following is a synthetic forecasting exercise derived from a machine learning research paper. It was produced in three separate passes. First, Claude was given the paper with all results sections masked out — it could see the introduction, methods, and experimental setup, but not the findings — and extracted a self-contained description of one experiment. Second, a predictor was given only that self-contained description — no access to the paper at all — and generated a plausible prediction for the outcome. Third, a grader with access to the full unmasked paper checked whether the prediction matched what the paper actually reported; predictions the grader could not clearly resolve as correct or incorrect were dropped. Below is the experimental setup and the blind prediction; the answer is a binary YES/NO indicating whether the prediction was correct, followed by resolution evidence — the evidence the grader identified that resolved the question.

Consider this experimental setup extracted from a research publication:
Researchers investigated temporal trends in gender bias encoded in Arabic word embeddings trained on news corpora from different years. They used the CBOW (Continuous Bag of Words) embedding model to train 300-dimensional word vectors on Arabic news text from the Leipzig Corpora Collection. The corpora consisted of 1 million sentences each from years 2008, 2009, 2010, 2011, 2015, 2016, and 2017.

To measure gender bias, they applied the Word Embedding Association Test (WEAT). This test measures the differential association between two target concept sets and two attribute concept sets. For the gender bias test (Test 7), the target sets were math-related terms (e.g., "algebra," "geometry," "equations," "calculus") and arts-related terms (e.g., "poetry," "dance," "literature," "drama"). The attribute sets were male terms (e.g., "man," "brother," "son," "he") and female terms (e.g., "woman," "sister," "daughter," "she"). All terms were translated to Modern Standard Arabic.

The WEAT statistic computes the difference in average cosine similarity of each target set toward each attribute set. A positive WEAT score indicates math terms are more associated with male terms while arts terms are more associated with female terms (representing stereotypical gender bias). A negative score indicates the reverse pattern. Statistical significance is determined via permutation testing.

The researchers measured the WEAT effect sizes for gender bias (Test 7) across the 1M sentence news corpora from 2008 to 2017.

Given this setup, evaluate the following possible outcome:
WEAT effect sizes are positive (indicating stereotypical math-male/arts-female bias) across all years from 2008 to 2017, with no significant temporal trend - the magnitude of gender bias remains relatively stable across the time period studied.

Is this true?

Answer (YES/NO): NO